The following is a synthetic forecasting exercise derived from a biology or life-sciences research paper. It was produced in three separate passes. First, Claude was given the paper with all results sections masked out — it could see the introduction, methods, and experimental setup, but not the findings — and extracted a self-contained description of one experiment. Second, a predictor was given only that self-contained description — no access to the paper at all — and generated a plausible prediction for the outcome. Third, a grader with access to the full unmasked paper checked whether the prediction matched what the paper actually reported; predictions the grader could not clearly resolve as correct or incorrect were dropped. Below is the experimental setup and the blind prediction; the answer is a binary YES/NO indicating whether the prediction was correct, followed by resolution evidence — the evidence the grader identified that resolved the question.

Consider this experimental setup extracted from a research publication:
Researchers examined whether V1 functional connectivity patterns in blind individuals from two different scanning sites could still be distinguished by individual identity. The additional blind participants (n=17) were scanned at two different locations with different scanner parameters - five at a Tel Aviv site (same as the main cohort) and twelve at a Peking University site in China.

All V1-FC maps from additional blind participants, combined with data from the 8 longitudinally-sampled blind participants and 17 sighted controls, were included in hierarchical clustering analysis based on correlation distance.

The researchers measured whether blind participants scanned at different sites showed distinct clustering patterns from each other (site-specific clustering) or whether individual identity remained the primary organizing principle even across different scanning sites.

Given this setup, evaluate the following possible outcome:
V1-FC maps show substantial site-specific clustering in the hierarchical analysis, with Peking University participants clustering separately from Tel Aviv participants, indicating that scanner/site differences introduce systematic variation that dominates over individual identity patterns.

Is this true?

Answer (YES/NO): NO